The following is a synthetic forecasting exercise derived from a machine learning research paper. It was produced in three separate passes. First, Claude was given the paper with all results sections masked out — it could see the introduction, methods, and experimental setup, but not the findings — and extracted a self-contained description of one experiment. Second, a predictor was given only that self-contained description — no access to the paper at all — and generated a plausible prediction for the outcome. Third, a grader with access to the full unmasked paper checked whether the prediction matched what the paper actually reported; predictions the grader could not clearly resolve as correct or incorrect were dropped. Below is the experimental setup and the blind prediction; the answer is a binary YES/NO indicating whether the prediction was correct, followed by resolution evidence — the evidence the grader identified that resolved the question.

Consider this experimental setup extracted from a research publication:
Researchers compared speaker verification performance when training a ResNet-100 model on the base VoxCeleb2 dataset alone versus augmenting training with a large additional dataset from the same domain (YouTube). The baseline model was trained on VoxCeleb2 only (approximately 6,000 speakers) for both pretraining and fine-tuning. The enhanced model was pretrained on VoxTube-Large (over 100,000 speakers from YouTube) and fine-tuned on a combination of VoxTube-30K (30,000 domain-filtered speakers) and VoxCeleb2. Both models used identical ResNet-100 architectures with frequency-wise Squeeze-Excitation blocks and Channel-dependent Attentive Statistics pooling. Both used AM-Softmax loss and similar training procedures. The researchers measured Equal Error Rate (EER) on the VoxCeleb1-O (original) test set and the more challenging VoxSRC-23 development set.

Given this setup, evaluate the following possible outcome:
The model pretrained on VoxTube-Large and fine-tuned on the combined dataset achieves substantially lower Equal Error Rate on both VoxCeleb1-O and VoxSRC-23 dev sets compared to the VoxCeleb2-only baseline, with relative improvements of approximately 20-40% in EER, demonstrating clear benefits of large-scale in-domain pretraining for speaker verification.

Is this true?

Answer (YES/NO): NO